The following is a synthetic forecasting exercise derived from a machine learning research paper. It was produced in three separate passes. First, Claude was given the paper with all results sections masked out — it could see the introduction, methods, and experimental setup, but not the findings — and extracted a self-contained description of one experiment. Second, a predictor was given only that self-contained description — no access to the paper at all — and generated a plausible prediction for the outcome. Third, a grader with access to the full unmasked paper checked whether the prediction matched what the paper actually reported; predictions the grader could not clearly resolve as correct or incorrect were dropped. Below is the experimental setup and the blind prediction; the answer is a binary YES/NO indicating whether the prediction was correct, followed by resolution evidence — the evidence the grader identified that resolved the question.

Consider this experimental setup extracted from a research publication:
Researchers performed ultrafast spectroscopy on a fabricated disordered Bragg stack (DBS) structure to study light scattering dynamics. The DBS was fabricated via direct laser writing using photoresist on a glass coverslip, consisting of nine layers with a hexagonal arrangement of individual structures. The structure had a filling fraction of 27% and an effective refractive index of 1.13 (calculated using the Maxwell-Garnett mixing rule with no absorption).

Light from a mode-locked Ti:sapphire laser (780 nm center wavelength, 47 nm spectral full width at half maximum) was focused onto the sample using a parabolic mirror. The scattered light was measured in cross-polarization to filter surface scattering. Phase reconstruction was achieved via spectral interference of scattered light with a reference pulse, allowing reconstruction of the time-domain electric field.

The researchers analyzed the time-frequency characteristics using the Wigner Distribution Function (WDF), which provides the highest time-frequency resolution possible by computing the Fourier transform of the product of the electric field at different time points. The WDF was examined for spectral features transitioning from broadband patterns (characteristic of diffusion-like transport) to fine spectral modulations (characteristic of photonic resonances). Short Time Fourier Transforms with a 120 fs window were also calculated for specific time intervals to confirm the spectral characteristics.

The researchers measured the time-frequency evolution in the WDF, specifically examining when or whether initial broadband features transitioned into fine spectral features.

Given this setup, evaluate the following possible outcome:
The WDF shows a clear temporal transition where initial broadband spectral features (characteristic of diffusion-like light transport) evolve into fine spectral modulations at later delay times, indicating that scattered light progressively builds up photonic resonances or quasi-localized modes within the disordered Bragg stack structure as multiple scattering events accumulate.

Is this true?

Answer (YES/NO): YES